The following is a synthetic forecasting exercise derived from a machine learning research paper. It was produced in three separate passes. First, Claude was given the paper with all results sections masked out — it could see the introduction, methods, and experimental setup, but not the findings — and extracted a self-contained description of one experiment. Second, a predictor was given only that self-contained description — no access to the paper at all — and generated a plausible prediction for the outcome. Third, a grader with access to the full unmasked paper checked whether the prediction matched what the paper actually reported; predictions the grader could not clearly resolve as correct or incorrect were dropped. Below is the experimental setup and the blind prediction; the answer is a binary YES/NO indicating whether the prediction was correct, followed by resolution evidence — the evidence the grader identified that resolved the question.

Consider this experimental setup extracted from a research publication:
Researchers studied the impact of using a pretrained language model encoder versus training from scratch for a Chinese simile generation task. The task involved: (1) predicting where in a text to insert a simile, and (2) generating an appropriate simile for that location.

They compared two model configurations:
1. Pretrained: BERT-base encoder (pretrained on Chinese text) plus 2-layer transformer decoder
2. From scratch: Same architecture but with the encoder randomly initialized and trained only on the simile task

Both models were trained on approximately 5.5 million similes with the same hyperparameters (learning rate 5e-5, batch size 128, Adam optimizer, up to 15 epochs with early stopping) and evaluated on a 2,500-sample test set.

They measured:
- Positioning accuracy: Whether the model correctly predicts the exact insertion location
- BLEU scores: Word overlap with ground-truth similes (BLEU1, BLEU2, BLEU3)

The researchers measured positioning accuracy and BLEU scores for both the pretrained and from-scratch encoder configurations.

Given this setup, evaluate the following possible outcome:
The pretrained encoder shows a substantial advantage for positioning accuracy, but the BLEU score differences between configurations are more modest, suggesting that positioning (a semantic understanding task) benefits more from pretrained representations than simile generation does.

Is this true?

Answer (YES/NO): NO